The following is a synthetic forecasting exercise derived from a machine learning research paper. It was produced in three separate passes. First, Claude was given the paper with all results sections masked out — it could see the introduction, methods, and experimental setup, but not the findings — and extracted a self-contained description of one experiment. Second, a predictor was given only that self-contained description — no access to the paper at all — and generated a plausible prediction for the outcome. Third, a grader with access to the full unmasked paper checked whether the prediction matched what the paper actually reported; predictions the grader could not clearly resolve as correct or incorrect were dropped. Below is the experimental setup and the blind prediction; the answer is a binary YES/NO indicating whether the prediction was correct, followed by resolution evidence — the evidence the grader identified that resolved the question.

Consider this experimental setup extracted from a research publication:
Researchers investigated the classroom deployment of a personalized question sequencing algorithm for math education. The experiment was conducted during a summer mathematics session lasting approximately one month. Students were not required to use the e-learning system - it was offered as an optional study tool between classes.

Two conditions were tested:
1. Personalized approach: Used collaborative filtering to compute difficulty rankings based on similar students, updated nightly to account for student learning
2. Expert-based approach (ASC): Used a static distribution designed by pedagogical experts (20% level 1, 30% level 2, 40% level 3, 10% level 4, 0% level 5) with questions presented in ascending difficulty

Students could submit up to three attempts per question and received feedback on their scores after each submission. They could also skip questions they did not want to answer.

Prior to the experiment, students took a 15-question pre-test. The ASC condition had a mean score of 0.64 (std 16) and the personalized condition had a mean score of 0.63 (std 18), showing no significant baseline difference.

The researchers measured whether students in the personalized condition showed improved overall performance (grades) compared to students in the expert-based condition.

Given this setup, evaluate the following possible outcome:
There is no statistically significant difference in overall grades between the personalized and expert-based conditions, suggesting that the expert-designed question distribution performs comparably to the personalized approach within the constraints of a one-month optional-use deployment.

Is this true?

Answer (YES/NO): NO